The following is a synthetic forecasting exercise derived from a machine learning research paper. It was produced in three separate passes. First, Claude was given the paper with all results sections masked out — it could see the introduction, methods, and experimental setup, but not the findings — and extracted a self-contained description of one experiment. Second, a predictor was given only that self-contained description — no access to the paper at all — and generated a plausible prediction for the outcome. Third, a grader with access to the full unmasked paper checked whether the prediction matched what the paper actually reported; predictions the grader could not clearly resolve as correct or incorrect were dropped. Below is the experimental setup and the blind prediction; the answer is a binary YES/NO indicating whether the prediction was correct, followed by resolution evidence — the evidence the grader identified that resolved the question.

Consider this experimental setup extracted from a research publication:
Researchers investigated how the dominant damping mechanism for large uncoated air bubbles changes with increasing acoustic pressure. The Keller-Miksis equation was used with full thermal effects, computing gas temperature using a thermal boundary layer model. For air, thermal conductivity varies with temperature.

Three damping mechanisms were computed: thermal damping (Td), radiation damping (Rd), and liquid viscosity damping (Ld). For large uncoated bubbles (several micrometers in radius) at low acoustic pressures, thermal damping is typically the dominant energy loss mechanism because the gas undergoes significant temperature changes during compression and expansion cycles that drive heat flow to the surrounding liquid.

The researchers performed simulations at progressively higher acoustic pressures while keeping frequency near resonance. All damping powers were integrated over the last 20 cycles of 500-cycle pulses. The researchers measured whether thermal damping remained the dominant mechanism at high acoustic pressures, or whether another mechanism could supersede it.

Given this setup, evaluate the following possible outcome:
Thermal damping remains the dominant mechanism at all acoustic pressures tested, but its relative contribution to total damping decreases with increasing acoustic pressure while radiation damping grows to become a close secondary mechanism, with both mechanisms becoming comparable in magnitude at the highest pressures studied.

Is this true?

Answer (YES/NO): NO